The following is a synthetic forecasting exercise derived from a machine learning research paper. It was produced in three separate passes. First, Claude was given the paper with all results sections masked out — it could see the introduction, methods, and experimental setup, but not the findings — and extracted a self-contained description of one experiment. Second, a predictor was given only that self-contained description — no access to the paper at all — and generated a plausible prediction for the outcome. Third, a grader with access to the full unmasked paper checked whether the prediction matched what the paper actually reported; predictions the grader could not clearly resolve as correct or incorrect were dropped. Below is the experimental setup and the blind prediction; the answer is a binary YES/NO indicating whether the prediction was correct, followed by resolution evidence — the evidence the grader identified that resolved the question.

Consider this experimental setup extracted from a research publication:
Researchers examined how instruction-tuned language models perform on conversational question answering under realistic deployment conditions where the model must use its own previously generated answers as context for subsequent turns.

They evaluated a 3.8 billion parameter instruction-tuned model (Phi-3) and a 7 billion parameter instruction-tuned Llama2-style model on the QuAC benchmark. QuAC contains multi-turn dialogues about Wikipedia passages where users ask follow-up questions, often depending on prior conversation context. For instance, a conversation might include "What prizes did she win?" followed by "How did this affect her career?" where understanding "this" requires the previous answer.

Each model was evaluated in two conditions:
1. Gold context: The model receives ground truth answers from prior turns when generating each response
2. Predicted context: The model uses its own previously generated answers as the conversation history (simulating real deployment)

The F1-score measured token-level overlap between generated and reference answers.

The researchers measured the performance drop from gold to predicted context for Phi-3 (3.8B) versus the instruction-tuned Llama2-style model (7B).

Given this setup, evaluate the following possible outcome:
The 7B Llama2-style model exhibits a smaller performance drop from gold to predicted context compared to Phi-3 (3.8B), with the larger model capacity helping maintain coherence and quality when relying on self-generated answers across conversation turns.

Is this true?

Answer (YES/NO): YES